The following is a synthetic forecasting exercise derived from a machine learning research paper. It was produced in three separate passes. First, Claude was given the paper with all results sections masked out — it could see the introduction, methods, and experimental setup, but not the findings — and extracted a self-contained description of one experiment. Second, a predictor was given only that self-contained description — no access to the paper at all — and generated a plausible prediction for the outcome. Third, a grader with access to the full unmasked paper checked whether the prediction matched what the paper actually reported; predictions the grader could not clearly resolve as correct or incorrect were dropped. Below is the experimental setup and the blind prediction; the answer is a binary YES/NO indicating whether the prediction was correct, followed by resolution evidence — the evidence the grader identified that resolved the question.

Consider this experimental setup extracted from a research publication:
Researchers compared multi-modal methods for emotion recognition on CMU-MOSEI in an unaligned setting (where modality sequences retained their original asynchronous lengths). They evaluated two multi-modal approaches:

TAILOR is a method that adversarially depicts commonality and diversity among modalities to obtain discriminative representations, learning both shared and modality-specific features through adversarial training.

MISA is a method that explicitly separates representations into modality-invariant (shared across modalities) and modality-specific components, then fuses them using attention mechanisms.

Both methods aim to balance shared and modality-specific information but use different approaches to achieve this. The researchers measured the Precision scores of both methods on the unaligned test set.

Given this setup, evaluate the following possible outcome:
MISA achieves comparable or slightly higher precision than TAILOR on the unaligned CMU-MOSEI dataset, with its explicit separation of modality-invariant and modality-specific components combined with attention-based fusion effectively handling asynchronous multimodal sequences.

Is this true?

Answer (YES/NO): NO